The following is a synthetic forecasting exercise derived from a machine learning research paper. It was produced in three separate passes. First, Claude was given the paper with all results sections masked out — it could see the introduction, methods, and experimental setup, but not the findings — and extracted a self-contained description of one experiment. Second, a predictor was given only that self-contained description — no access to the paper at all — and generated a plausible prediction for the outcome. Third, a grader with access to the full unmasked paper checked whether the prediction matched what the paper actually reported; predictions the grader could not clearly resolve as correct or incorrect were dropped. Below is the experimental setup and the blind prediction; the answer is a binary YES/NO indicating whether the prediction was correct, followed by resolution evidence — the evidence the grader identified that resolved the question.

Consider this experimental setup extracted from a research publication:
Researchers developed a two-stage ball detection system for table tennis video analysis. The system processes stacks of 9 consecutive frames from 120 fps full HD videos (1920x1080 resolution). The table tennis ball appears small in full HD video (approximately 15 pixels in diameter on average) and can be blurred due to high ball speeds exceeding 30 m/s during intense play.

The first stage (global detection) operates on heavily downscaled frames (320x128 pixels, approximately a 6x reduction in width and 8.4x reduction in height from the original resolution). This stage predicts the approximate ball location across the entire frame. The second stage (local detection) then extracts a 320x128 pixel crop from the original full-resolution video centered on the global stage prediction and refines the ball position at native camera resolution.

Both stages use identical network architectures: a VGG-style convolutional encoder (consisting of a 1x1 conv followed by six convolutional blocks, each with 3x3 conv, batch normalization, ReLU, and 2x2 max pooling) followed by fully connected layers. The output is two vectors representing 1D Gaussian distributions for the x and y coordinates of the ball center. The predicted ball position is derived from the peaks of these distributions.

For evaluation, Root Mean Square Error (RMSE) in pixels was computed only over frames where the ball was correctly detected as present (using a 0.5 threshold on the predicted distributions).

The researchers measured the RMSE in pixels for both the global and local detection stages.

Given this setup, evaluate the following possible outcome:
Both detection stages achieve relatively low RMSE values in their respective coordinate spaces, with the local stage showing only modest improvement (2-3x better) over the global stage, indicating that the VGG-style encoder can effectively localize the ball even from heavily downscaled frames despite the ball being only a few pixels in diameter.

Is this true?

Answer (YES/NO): NO